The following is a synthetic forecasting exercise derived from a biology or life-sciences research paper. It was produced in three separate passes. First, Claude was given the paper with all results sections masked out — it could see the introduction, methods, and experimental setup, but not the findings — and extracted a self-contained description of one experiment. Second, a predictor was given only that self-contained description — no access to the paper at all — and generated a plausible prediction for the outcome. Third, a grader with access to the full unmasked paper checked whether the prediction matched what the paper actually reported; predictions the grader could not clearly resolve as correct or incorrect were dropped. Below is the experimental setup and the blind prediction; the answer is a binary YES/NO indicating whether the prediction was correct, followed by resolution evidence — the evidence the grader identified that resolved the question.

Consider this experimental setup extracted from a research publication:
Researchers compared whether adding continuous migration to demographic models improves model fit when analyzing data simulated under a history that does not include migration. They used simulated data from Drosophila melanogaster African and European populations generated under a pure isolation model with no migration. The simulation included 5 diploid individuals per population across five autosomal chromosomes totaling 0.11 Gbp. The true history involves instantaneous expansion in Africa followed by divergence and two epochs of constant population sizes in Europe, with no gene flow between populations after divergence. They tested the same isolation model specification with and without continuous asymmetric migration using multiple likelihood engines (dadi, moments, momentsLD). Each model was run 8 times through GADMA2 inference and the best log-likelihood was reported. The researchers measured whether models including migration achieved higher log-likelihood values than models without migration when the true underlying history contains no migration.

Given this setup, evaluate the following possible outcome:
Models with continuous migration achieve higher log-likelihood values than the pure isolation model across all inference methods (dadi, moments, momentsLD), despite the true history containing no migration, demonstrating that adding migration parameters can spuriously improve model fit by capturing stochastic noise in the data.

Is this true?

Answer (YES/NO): NO